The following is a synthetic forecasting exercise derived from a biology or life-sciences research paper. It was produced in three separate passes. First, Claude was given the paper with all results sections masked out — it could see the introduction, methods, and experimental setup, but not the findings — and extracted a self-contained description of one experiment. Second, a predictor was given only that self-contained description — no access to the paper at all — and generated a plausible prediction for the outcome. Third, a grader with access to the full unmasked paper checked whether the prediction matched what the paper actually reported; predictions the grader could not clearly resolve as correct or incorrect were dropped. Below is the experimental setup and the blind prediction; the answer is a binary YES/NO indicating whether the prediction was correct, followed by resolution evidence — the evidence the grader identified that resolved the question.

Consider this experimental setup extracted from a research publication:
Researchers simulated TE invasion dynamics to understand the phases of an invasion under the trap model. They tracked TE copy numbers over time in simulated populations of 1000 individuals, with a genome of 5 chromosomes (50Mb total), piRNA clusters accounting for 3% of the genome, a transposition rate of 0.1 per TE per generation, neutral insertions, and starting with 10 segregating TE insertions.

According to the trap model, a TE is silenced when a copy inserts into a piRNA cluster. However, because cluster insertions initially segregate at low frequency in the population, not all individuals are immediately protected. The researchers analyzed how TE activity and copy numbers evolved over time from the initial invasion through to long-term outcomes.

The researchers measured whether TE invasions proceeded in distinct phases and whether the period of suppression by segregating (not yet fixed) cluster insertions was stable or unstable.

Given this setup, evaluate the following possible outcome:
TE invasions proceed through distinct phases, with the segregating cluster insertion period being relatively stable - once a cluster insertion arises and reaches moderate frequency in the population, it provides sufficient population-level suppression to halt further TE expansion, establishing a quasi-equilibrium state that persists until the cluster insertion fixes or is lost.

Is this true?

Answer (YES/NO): NO